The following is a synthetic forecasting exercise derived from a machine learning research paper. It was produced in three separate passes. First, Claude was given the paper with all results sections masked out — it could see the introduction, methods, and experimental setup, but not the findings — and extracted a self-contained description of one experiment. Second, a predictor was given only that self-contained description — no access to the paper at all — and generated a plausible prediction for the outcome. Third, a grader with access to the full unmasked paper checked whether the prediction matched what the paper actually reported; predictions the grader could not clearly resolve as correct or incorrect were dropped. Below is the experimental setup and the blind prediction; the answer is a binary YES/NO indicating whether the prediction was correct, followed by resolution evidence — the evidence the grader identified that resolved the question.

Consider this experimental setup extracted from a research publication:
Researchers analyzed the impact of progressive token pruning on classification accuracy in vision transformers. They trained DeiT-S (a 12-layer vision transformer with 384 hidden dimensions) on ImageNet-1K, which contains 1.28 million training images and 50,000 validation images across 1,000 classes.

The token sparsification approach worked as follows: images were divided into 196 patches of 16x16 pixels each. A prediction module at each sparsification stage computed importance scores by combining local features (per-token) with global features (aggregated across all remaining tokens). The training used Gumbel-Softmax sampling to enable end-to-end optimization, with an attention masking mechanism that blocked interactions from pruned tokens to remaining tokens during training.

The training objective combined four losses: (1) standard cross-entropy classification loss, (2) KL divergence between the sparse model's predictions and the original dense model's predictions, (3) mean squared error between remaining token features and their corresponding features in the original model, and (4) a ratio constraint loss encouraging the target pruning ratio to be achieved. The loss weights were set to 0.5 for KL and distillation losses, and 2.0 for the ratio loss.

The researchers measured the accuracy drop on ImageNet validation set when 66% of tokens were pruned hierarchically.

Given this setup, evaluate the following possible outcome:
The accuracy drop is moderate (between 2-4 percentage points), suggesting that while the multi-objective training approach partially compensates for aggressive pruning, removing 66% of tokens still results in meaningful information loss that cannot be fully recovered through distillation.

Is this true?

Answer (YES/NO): NO